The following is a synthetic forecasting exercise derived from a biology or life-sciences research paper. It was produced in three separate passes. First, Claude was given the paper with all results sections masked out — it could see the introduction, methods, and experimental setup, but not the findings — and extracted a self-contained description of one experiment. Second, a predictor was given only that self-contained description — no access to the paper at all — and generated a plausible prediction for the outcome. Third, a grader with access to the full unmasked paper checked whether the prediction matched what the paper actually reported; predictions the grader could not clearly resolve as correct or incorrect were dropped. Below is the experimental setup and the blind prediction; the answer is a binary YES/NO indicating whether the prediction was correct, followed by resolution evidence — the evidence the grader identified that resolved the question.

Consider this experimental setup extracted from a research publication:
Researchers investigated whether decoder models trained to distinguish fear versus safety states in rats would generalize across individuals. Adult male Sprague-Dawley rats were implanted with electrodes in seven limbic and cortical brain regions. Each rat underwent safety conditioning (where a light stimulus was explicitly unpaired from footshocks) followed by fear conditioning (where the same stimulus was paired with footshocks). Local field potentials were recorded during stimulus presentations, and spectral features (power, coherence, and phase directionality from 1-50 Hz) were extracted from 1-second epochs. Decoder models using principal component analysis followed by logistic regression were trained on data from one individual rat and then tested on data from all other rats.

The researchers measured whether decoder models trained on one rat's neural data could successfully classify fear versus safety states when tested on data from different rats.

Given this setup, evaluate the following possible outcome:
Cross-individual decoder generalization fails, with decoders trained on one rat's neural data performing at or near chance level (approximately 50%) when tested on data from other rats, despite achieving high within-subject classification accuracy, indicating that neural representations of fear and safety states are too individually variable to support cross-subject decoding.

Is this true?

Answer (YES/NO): YES